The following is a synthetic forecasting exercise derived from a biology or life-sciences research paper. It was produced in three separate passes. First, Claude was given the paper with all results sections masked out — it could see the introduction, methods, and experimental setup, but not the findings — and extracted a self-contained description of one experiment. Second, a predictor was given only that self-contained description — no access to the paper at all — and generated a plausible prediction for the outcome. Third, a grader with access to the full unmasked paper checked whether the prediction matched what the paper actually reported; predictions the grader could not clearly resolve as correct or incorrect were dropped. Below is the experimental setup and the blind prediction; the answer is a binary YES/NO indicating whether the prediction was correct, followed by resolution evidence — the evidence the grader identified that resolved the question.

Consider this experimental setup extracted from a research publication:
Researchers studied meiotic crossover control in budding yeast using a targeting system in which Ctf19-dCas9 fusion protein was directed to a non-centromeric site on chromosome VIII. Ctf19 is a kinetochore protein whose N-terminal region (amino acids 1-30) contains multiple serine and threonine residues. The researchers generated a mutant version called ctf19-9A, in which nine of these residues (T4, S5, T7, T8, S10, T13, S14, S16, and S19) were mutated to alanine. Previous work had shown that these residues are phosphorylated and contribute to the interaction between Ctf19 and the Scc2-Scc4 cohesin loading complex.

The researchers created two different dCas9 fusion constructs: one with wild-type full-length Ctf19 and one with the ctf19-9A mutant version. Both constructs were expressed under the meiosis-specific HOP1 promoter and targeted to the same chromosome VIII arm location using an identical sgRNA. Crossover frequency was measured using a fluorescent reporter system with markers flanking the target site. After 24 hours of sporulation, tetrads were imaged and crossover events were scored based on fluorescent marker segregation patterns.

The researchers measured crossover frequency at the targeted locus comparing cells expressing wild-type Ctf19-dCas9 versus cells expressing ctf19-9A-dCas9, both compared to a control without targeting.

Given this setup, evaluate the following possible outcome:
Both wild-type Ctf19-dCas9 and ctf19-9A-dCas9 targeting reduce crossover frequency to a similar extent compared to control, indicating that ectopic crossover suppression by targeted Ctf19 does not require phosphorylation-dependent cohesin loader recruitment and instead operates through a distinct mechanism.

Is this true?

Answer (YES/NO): NO